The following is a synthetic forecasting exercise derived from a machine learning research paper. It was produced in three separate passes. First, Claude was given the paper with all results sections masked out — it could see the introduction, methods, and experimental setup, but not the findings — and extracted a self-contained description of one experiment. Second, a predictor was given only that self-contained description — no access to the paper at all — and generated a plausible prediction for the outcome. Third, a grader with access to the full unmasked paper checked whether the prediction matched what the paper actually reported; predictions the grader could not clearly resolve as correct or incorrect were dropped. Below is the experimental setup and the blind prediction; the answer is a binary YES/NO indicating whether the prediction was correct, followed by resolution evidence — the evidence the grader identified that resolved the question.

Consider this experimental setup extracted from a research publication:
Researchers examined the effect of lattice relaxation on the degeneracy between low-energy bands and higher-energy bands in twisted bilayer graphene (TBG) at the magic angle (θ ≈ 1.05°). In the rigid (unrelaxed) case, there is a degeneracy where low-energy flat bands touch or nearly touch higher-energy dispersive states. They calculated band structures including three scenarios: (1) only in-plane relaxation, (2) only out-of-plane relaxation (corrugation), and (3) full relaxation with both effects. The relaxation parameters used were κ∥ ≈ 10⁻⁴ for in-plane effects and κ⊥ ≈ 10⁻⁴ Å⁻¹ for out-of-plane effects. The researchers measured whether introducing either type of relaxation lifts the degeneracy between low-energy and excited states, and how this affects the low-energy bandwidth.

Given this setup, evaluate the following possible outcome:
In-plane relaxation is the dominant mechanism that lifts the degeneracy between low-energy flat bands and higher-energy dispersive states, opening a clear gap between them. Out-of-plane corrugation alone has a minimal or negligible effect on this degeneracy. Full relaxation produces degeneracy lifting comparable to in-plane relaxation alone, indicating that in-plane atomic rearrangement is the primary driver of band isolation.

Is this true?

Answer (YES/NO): NO